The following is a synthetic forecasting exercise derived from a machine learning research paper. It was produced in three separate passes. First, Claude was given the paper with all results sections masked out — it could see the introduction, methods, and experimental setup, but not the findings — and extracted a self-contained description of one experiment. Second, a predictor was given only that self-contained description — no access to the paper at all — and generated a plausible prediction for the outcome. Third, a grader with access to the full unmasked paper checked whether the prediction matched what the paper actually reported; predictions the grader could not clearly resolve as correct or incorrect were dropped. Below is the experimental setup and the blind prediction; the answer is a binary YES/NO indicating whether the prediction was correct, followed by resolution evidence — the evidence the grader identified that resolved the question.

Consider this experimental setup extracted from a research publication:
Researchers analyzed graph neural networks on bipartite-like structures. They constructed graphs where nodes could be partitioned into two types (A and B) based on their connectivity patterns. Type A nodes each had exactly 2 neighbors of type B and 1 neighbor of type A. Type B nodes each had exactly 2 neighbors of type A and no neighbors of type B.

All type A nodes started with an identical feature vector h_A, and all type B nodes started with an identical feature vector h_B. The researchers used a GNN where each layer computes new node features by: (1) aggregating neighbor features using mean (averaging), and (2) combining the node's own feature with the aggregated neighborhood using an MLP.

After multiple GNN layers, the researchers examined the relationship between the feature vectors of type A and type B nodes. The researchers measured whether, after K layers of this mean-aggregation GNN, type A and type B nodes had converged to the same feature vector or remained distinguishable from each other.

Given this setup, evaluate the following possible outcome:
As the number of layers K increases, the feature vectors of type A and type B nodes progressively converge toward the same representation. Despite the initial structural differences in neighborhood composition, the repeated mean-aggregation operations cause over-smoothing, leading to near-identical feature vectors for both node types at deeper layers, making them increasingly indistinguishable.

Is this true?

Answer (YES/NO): NO